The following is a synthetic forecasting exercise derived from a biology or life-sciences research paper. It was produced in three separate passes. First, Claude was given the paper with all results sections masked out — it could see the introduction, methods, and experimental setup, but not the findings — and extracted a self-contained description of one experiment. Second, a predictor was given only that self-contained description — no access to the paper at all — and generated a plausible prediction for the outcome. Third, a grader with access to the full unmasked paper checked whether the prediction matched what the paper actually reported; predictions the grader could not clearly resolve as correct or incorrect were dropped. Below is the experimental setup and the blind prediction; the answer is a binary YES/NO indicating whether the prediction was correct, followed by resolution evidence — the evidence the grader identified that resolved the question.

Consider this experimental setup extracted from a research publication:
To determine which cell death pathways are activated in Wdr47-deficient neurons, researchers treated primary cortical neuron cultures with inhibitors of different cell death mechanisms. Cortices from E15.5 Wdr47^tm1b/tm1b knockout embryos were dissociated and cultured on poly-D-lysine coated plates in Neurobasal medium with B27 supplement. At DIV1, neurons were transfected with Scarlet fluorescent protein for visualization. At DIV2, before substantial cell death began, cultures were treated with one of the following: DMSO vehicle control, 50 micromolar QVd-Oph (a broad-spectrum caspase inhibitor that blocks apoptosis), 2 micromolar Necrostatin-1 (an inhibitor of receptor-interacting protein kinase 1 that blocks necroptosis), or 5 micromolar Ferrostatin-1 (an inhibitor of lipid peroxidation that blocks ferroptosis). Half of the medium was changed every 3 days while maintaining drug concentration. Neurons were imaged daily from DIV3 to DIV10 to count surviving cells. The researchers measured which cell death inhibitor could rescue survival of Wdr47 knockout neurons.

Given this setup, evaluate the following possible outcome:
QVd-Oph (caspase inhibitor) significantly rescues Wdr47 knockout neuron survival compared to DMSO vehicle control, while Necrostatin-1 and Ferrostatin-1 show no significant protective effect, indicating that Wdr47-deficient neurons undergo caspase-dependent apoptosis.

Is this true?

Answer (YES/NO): YES